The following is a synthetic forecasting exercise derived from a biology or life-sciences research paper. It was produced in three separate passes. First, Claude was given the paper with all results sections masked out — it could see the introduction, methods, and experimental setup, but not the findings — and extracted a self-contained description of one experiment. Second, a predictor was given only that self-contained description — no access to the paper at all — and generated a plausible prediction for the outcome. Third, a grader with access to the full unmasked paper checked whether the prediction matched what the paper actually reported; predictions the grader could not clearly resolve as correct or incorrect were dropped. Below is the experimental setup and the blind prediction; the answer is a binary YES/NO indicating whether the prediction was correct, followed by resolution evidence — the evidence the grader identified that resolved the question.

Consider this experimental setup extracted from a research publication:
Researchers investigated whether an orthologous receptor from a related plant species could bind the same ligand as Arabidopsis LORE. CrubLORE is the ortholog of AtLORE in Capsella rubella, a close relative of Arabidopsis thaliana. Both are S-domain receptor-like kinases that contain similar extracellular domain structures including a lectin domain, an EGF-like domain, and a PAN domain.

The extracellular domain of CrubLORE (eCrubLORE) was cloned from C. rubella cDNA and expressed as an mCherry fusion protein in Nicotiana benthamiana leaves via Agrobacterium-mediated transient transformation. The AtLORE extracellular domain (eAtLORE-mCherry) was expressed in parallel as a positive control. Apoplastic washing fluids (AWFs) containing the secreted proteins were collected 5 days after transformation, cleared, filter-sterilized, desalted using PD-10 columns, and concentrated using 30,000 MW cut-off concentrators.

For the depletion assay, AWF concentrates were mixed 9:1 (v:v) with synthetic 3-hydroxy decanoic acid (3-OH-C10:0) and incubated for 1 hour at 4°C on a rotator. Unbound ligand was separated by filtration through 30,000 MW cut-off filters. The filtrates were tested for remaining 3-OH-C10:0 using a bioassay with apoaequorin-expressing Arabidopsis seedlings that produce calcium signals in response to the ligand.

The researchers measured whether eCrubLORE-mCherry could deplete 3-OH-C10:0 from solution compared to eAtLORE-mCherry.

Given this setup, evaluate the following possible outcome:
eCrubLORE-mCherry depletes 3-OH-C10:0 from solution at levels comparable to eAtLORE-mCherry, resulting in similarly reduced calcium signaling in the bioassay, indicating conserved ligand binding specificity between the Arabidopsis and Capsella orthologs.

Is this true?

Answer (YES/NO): YES